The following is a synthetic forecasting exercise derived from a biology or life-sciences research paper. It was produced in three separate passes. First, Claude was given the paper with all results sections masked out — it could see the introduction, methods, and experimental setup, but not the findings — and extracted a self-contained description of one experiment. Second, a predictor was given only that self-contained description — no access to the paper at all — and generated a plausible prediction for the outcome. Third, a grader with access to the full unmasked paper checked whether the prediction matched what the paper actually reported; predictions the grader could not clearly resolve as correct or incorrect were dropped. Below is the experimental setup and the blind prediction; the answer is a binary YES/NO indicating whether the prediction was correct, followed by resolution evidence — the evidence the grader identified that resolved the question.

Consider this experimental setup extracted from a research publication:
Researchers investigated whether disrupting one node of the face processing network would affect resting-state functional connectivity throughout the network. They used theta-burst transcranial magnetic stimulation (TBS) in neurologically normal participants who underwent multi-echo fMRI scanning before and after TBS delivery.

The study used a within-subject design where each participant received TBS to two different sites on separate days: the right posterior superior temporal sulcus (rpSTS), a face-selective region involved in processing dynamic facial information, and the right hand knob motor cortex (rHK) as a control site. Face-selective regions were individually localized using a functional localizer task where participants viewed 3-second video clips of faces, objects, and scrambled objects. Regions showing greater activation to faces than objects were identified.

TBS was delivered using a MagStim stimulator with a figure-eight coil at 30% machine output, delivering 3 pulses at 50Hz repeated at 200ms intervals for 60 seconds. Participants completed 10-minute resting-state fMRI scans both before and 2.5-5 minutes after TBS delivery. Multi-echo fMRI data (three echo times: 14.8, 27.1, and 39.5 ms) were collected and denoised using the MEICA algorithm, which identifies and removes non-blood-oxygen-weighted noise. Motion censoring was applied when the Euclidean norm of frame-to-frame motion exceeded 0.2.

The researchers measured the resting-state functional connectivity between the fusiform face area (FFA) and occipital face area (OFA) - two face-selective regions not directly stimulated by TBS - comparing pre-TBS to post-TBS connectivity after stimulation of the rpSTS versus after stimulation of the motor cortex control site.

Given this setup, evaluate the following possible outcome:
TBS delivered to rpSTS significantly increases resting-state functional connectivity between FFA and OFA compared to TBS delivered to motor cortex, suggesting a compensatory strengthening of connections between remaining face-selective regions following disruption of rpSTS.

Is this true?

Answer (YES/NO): NO